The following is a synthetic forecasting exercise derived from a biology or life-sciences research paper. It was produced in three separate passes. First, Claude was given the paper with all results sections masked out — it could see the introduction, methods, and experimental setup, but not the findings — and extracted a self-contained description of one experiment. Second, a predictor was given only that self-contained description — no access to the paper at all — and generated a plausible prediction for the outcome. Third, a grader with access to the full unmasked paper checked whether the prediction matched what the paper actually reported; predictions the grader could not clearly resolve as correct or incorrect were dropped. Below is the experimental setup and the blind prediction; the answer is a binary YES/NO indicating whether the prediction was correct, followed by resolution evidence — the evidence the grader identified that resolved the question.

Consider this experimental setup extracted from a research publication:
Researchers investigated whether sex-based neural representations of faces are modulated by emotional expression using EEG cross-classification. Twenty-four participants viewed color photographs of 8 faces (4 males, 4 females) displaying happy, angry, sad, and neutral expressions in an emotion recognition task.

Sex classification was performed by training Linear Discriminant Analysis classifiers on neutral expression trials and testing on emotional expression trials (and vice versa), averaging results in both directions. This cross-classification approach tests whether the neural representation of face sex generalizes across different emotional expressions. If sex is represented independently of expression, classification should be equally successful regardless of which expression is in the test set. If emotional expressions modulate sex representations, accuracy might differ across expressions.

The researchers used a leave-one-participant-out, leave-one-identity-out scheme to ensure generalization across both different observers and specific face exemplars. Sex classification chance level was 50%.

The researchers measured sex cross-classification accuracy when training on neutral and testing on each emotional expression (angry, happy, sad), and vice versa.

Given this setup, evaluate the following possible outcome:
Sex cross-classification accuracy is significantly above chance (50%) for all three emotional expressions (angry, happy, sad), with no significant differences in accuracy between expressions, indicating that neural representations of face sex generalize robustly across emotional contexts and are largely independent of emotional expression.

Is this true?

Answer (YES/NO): NO